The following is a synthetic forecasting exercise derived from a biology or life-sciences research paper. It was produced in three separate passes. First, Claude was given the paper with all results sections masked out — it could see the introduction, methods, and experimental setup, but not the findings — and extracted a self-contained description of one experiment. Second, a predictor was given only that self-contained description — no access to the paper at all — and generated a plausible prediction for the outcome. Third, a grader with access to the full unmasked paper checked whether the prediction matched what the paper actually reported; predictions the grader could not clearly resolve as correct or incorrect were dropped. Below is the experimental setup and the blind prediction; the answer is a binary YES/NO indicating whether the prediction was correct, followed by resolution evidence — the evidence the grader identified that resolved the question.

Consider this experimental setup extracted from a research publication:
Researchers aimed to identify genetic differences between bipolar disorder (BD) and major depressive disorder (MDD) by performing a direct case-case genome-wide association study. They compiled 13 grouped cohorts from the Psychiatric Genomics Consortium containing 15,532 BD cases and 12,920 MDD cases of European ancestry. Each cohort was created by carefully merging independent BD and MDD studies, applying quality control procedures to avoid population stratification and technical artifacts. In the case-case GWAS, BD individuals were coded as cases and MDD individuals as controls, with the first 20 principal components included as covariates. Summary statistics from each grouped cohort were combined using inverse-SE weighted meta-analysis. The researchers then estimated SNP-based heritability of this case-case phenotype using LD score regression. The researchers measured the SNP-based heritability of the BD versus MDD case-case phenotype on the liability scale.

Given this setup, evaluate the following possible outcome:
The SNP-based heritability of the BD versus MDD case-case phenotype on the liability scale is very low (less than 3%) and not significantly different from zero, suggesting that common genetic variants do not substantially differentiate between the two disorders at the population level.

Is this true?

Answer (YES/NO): NO